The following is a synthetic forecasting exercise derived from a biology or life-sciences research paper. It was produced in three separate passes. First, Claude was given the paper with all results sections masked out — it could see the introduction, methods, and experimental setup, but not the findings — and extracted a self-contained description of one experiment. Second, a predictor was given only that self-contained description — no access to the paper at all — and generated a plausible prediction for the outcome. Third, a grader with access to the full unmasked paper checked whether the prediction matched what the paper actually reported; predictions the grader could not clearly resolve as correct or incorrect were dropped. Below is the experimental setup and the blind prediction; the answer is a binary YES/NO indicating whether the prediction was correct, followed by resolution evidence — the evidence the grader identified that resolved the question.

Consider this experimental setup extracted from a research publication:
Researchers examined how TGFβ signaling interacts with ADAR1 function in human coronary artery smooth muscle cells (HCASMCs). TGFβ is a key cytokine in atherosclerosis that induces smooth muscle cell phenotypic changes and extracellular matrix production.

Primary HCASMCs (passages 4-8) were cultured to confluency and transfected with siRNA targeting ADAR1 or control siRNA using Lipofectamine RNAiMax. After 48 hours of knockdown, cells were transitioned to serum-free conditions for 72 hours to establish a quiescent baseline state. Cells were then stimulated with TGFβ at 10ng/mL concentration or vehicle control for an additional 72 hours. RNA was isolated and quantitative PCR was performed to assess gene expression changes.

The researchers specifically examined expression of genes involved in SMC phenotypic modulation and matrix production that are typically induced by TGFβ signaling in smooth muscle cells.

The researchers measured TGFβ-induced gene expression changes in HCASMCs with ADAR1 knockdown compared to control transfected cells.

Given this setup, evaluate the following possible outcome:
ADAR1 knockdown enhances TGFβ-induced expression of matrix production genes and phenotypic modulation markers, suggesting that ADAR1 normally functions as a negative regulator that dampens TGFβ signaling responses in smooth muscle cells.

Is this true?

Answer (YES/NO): NO